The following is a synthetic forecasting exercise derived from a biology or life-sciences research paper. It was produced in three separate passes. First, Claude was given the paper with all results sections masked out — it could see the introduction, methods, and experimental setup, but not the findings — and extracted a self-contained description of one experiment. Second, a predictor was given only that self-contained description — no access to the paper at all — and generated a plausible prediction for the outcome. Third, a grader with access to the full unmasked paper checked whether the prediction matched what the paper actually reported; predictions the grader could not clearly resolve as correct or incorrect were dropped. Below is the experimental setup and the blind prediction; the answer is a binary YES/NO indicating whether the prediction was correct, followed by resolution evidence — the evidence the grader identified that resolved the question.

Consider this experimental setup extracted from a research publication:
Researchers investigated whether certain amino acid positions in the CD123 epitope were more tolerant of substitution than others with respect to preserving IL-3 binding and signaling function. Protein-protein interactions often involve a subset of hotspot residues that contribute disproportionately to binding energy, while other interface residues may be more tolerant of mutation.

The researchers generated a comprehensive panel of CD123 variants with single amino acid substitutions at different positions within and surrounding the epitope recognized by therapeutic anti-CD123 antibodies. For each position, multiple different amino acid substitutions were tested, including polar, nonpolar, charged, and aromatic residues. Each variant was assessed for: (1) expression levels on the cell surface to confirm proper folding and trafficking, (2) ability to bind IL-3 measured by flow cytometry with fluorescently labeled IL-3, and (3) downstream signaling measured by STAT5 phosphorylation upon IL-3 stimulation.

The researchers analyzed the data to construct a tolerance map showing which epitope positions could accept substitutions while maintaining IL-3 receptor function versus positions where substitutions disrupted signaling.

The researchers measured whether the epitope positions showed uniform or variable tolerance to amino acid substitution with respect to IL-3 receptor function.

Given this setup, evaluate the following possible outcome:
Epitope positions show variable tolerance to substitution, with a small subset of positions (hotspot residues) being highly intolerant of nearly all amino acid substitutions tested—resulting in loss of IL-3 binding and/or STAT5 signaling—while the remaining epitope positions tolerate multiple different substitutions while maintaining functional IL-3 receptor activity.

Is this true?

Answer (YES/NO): NO